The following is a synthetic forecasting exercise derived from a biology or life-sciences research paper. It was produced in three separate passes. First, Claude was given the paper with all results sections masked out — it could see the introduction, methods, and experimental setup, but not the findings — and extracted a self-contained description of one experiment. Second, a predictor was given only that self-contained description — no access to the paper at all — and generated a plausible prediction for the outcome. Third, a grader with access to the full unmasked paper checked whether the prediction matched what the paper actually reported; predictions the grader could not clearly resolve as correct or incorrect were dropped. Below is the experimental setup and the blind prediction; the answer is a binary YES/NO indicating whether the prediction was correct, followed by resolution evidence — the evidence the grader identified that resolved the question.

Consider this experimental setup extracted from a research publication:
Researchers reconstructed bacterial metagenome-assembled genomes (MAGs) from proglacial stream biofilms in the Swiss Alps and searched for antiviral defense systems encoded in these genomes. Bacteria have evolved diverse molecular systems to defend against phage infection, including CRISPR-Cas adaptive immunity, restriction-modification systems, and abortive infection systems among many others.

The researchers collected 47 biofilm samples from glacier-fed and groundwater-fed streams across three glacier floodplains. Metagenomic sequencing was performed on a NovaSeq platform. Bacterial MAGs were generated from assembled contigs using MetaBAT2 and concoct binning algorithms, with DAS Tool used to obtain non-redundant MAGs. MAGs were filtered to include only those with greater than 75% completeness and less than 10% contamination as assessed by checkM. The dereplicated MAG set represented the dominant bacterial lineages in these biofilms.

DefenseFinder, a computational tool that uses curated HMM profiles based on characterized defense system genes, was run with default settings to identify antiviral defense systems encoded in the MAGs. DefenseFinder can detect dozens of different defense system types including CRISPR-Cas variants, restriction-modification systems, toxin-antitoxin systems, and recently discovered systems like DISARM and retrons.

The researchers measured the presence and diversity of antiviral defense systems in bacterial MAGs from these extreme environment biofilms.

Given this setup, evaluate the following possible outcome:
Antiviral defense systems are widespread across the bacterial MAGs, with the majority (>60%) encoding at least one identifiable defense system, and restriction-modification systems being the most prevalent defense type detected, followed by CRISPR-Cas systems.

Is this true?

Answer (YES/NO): NO